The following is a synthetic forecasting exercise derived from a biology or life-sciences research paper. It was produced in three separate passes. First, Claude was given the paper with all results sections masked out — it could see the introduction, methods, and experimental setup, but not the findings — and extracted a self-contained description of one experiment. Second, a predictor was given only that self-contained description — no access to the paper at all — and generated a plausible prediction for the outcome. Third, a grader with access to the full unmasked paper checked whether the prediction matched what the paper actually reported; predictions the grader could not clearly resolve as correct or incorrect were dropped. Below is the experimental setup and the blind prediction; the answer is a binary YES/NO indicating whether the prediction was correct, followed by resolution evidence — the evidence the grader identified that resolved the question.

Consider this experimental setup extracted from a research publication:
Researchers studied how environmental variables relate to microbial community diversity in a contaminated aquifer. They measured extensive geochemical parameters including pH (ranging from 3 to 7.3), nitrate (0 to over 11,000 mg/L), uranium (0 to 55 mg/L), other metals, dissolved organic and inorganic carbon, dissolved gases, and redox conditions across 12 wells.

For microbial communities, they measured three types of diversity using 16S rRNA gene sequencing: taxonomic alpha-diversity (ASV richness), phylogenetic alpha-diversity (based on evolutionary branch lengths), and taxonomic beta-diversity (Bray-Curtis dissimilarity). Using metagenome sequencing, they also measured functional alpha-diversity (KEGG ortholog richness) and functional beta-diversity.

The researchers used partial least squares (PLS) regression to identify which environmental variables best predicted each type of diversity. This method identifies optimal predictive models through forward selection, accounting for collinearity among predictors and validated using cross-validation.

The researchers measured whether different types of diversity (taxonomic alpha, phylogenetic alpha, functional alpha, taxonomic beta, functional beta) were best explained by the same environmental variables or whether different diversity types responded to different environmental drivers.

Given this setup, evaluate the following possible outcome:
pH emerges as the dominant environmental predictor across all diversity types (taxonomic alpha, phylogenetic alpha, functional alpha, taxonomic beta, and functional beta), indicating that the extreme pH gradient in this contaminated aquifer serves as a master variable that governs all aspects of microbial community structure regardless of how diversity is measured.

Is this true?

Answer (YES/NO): NO